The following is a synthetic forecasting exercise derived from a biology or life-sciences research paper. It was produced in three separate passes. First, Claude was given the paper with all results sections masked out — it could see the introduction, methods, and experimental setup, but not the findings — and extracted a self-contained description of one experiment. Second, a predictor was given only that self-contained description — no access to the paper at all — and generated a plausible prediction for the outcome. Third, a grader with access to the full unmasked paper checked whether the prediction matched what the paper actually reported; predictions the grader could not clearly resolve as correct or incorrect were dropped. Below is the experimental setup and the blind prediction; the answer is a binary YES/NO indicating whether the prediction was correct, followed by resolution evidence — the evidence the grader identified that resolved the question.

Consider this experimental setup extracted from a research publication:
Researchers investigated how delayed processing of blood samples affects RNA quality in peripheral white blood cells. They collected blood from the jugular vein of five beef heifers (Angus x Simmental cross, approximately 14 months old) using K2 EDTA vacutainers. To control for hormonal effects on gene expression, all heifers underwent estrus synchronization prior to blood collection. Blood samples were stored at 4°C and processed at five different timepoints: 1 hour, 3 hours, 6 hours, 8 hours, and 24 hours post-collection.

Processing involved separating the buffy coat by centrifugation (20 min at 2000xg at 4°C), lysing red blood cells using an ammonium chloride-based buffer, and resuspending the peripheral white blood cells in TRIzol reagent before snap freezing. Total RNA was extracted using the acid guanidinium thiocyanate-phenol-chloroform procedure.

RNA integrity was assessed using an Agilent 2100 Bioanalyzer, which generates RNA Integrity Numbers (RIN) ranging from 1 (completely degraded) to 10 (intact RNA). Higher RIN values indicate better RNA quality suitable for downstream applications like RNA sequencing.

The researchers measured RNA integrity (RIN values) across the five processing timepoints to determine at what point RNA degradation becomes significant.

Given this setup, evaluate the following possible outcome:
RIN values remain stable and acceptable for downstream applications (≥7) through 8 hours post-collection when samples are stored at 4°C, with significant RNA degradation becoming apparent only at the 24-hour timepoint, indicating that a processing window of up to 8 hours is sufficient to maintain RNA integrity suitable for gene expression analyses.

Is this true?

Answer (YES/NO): NO